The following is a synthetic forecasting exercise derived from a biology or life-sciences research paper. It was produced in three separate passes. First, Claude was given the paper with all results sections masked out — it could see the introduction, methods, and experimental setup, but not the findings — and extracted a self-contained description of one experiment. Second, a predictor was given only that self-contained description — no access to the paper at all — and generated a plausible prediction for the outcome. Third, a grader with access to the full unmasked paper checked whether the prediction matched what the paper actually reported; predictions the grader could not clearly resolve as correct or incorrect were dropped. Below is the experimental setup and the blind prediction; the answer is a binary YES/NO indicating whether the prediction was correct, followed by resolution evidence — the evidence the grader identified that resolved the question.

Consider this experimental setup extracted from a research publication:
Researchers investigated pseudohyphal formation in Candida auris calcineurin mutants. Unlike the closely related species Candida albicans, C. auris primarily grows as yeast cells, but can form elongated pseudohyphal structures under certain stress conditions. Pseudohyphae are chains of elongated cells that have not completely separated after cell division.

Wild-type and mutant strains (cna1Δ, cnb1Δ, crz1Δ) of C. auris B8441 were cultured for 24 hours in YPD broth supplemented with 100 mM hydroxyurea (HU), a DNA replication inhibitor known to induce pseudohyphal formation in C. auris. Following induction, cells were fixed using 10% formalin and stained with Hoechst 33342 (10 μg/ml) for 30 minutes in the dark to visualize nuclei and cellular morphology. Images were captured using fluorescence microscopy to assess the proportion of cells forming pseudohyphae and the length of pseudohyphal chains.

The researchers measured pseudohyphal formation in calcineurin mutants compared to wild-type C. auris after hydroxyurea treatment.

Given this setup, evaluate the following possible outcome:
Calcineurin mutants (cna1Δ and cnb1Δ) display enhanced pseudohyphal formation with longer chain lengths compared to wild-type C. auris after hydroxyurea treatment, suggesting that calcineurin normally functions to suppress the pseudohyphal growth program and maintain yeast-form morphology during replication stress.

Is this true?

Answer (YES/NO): NO